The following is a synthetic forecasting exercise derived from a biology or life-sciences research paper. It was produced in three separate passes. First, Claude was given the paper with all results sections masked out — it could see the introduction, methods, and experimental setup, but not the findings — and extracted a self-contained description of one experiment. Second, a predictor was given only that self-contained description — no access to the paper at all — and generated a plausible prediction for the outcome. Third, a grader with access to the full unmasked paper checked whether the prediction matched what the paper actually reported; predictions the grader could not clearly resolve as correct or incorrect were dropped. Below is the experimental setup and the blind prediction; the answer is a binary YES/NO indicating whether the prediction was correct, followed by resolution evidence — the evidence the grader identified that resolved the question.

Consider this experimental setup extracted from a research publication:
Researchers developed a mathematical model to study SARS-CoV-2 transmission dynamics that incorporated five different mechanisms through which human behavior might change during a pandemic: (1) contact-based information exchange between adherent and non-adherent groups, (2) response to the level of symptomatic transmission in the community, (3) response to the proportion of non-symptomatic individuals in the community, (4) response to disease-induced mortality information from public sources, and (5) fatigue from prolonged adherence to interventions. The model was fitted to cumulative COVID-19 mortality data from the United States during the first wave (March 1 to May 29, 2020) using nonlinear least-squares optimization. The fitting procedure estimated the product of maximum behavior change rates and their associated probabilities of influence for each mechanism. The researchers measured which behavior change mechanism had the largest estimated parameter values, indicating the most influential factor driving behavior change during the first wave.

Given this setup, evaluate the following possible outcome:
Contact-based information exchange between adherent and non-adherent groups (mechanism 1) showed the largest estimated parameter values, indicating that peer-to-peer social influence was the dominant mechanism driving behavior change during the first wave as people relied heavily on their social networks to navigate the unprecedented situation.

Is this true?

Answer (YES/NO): NO